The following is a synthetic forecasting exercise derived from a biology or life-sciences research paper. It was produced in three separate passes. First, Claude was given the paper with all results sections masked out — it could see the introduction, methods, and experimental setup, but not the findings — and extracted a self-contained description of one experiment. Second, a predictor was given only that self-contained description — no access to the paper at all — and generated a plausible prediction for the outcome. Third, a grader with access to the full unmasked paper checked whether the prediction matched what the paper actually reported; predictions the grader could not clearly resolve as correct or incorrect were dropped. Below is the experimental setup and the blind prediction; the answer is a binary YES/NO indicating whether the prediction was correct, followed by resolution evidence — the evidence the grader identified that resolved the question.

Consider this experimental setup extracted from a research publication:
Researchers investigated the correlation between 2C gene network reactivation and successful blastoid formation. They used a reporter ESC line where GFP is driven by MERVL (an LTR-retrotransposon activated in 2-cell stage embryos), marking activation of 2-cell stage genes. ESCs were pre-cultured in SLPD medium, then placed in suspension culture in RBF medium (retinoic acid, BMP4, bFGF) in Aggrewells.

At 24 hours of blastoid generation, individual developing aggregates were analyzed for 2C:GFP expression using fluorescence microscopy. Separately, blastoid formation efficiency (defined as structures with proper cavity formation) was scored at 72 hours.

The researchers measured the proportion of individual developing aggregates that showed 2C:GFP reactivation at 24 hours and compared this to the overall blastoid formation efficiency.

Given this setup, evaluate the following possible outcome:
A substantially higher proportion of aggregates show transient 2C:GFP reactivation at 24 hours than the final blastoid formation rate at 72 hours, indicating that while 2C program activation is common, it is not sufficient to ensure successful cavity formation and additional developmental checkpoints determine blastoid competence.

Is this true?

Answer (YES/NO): NO